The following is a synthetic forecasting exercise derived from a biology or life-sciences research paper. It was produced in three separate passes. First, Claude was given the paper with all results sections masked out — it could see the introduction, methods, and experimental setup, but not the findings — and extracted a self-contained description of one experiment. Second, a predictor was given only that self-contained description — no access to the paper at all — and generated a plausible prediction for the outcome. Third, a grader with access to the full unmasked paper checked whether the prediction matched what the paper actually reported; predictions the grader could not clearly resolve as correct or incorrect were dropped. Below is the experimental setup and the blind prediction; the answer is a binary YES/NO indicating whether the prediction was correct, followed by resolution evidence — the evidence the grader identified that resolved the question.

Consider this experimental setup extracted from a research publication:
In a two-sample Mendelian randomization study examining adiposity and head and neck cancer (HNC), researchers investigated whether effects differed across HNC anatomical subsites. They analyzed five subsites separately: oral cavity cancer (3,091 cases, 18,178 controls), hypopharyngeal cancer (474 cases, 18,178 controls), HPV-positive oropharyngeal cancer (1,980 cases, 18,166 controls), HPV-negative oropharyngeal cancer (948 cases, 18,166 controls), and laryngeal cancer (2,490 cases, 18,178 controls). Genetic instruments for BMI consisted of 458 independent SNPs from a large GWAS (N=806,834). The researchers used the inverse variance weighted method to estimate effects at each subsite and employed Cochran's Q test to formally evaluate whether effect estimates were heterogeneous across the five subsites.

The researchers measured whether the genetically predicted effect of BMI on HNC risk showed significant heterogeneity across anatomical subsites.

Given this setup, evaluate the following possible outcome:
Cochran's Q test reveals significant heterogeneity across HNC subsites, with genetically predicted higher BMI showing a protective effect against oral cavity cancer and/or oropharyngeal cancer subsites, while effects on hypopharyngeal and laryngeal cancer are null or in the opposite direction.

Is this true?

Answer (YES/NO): NO